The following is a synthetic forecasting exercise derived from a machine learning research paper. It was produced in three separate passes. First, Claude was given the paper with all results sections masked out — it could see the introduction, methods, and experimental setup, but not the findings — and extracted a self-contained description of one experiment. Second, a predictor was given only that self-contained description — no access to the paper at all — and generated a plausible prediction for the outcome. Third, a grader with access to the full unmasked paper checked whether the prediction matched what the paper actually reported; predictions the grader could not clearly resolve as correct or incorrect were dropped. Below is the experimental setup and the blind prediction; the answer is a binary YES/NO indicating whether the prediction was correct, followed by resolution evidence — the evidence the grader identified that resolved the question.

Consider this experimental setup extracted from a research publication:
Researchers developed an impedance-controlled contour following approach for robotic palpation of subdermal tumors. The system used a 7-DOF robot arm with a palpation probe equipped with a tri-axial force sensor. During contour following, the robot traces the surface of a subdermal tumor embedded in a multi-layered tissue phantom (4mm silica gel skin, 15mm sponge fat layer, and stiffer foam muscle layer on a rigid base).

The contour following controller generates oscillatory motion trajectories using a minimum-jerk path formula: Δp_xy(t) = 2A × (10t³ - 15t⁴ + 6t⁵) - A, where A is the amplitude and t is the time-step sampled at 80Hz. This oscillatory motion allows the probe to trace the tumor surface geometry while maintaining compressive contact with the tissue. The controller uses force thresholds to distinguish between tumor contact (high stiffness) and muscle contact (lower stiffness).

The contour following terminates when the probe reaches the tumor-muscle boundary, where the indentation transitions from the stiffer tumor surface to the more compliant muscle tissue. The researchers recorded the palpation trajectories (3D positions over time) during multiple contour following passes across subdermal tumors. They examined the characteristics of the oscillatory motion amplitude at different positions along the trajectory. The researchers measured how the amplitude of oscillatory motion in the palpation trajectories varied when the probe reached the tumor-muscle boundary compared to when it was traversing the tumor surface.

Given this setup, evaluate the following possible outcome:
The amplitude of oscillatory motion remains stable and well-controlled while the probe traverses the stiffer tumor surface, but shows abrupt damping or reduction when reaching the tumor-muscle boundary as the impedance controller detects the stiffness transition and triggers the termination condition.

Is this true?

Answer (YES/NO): NO